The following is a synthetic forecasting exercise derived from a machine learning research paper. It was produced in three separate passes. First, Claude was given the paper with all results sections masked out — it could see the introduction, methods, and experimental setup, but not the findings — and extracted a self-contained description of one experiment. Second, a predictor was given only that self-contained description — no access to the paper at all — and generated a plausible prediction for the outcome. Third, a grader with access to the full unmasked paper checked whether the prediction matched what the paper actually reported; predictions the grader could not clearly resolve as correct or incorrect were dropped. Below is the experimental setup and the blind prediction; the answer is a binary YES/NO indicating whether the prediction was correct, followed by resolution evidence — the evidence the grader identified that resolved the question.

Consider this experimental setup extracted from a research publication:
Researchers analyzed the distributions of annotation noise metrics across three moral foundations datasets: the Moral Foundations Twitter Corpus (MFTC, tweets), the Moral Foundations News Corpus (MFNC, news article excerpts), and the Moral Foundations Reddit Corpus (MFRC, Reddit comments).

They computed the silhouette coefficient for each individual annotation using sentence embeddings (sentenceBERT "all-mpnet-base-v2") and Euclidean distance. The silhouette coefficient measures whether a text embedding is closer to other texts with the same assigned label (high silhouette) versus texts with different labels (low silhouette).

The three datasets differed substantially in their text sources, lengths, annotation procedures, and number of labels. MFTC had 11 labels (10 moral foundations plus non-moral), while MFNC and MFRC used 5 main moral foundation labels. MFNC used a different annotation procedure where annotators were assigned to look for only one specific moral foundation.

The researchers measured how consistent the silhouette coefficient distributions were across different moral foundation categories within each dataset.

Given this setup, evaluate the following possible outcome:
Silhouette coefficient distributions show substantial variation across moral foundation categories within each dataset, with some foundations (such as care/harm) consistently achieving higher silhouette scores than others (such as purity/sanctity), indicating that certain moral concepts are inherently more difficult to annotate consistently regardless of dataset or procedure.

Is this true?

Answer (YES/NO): NO